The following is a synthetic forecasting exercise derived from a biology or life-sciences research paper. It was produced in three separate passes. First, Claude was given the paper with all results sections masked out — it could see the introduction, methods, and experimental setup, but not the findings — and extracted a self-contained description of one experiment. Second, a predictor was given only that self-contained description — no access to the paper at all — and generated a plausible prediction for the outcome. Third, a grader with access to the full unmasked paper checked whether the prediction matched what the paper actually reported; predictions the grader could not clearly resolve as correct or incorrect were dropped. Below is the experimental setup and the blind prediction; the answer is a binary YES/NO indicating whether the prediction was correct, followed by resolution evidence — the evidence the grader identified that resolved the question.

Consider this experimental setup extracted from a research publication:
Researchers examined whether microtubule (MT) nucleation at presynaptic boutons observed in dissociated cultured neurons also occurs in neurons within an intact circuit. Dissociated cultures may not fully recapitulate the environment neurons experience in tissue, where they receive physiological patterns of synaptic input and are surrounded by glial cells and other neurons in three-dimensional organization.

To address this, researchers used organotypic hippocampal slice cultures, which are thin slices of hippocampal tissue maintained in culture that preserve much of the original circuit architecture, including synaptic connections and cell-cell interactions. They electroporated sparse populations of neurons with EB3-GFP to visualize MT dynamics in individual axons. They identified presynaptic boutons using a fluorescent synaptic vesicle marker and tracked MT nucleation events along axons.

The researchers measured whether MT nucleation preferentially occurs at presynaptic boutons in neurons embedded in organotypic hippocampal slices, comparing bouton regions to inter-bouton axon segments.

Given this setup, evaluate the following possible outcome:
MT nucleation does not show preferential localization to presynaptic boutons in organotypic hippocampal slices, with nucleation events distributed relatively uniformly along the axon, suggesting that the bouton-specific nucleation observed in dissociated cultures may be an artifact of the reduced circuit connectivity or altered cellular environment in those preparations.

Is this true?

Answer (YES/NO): NO